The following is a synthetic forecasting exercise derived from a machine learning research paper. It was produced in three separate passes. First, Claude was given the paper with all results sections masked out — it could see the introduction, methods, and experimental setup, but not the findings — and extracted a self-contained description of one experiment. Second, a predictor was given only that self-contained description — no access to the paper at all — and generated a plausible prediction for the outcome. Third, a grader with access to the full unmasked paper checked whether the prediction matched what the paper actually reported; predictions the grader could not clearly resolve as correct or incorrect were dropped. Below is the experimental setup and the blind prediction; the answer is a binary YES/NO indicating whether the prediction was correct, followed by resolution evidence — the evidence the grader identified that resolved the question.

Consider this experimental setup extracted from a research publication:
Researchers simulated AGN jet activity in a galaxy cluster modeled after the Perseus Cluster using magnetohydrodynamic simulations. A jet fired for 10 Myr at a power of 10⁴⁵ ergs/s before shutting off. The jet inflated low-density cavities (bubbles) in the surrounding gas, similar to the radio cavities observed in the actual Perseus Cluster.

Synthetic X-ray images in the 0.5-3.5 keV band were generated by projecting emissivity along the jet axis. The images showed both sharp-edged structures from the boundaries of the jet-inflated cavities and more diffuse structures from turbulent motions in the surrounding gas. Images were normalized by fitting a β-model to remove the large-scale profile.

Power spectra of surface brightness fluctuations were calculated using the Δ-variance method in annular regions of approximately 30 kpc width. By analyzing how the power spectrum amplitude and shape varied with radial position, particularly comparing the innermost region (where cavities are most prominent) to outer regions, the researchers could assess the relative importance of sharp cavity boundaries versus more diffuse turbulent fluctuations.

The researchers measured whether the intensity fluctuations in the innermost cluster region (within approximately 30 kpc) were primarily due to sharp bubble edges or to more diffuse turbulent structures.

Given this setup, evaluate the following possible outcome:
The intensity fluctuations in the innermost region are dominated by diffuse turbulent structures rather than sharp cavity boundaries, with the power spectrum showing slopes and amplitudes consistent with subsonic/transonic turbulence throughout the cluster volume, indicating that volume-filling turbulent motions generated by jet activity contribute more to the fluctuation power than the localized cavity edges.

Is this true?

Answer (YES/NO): NO